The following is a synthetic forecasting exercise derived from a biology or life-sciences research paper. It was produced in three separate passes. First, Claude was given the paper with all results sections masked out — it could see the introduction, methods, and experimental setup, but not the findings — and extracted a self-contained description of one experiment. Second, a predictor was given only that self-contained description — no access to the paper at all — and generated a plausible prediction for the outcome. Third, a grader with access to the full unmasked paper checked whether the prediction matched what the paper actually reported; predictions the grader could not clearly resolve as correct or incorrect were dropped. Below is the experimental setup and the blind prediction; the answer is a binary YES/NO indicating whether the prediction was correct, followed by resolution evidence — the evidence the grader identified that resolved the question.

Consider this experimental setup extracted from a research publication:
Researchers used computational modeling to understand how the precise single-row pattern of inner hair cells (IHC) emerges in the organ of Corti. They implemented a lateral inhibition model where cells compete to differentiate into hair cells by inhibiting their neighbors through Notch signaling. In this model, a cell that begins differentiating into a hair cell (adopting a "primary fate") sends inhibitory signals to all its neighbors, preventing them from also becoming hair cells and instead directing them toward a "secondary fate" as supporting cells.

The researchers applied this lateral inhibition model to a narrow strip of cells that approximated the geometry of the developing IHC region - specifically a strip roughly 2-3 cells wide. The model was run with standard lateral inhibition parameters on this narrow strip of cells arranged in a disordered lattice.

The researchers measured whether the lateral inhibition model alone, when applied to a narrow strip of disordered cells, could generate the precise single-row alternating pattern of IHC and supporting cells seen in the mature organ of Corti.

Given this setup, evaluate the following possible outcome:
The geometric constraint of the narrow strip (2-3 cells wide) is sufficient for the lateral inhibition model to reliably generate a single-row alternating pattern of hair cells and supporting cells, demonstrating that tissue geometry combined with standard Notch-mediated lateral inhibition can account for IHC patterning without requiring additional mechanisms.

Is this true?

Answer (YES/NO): NO